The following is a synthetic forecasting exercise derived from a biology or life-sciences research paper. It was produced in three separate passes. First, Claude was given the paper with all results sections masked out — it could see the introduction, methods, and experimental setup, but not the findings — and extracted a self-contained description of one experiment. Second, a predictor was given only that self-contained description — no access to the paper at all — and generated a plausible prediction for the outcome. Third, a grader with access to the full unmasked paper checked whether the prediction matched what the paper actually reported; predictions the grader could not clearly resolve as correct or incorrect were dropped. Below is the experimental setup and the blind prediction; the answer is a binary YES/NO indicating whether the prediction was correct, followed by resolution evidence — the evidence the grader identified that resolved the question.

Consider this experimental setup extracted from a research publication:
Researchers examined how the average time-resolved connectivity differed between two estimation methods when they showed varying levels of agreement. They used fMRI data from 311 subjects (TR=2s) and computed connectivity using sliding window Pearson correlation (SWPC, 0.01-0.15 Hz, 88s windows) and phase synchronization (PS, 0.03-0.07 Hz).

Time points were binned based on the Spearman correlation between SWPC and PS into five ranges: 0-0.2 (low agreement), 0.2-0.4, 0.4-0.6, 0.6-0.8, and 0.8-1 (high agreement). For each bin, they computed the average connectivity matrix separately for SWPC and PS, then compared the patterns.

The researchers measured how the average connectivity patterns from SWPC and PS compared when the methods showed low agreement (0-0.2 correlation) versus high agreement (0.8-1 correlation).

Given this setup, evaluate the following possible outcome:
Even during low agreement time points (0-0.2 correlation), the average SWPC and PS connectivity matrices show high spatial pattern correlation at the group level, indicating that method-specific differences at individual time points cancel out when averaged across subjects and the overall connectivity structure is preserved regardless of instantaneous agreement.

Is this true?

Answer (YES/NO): NO